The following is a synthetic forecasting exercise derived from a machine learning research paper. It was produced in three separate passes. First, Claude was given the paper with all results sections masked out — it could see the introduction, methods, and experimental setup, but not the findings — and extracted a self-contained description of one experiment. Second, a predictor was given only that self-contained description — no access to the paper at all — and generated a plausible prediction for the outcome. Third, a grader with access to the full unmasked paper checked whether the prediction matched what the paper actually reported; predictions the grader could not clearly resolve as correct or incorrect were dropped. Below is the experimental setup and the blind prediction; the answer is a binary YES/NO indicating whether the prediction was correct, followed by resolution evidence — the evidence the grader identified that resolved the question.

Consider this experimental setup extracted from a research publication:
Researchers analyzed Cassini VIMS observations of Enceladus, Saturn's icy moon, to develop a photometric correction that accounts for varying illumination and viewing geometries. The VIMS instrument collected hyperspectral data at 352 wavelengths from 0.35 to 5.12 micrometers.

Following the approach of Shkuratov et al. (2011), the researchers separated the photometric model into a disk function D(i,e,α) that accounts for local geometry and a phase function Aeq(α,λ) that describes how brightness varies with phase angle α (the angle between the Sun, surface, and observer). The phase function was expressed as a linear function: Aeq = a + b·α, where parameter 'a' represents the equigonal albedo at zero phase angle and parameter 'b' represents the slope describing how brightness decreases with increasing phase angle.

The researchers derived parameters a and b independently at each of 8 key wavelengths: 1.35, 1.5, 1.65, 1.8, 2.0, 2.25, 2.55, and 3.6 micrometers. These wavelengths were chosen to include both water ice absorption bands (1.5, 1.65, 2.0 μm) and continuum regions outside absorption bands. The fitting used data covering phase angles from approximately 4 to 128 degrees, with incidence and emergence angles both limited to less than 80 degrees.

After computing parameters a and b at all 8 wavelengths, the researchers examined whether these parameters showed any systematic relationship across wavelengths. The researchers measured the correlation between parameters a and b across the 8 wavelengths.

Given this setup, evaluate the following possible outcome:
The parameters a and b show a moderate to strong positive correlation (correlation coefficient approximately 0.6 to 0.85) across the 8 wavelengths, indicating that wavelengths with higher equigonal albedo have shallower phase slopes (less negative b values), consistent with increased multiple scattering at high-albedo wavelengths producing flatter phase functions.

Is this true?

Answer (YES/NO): NO